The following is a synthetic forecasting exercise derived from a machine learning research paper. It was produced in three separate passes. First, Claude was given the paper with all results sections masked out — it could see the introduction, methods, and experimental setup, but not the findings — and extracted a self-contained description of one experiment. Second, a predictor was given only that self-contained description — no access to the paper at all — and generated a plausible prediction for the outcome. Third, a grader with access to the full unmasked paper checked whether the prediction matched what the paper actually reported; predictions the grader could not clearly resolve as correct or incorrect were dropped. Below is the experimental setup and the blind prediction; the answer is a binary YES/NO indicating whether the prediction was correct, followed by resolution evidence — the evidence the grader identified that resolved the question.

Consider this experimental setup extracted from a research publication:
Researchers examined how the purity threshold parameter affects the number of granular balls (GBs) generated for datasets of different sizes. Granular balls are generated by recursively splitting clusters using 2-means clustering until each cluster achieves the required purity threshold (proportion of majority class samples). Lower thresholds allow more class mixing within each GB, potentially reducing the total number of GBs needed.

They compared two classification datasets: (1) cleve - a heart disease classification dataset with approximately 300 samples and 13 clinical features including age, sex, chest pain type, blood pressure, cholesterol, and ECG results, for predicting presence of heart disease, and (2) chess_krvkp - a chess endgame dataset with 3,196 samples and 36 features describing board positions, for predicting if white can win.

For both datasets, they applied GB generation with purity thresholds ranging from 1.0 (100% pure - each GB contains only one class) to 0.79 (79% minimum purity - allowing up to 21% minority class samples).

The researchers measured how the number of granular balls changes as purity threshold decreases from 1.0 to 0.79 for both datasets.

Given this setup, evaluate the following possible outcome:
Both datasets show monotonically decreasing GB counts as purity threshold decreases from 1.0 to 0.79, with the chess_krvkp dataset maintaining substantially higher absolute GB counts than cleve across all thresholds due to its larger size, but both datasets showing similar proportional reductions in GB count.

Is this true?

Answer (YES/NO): NO